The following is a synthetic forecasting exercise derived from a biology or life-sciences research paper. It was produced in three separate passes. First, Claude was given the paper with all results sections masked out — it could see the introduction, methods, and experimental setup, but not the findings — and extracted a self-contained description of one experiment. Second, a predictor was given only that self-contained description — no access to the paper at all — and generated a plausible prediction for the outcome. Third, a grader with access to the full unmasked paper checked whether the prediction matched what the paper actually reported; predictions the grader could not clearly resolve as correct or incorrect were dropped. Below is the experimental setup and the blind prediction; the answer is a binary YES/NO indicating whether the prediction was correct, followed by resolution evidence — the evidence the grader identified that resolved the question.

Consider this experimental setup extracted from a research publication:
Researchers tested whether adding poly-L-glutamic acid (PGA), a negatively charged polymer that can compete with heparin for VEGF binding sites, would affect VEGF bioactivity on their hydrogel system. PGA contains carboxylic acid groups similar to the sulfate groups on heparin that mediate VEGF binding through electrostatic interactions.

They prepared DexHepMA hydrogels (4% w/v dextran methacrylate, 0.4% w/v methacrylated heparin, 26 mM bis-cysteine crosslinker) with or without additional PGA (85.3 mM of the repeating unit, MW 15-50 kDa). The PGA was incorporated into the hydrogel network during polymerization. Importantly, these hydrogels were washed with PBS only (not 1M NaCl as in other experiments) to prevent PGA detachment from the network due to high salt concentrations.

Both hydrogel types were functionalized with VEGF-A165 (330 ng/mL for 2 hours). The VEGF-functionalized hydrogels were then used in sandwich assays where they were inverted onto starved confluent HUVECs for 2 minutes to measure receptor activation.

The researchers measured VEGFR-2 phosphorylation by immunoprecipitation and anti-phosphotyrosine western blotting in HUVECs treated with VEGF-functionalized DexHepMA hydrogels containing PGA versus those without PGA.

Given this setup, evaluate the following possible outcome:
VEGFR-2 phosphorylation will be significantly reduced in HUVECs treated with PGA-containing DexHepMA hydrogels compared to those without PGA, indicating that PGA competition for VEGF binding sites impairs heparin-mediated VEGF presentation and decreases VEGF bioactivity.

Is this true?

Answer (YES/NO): NO